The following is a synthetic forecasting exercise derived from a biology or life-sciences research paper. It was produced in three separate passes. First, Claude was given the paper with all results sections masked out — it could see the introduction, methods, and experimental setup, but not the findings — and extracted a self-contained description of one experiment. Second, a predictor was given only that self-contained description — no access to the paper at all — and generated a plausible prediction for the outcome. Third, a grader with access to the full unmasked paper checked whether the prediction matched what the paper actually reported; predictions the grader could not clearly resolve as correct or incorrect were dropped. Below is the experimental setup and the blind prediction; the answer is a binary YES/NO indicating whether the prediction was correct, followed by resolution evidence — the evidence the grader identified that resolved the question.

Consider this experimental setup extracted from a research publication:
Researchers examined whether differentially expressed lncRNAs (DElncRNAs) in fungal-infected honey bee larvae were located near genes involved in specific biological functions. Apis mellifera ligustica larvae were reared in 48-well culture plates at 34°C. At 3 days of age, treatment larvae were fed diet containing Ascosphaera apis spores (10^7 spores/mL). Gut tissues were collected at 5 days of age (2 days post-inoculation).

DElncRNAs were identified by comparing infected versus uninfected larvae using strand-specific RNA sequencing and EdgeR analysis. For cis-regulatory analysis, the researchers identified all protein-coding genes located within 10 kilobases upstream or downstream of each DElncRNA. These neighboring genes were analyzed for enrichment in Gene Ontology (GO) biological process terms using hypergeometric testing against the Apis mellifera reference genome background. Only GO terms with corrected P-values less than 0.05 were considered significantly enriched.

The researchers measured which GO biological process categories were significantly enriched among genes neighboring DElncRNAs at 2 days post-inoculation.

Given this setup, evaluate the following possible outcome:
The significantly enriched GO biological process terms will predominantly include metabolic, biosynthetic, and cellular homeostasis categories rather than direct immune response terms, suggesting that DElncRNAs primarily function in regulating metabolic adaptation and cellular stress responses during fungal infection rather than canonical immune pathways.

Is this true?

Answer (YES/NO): NO